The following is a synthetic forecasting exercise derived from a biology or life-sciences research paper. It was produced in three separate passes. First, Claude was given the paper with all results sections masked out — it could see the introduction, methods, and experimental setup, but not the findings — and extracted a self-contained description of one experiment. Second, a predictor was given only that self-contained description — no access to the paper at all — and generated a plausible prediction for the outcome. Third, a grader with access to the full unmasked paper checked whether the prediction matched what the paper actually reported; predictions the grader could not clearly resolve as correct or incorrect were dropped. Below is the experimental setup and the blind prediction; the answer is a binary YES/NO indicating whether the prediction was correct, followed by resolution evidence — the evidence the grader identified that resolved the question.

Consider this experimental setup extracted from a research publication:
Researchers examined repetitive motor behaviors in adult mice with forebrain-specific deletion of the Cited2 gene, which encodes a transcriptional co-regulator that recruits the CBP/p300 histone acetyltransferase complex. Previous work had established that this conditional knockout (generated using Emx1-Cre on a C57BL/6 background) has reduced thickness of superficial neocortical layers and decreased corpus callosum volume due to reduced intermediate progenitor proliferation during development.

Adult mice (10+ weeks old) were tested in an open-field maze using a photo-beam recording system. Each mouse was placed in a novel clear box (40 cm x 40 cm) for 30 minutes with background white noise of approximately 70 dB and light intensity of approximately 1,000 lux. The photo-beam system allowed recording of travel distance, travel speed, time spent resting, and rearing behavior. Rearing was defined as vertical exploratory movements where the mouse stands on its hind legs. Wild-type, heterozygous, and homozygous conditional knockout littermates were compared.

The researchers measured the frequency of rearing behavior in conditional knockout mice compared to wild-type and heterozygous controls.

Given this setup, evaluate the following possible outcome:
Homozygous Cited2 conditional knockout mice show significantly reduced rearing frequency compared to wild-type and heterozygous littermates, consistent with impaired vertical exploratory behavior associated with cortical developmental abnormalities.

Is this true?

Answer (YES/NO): NO